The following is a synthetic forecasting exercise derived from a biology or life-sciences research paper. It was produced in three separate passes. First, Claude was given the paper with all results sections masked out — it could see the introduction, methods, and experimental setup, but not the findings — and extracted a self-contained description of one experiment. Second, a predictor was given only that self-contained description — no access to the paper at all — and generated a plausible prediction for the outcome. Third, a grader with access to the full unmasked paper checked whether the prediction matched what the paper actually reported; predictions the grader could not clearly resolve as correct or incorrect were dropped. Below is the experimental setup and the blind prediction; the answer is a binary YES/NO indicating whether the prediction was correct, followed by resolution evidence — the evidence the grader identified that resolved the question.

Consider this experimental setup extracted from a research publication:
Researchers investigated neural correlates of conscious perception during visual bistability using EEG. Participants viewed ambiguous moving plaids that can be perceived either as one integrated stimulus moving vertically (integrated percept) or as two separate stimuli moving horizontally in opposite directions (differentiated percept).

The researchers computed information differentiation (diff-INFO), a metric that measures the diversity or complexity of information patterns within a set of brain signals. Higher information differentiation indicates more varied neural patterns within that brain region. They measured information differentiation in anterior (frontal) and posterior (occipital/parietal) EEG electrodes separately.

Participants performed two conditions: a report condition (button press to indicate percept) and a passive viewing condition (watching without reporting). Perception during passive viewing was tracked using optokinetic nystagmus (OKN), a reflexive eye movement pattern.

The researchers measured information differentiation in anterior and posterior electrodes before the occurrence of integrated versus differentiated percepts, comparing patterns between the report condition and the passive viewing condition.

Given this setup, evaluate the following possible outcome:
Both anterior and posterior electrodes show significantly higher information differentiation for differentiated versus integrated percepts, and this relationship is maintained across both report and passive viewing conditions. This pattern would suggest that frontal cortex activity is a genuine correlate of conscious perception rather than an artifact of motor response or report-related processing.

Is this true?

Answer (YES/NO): NO